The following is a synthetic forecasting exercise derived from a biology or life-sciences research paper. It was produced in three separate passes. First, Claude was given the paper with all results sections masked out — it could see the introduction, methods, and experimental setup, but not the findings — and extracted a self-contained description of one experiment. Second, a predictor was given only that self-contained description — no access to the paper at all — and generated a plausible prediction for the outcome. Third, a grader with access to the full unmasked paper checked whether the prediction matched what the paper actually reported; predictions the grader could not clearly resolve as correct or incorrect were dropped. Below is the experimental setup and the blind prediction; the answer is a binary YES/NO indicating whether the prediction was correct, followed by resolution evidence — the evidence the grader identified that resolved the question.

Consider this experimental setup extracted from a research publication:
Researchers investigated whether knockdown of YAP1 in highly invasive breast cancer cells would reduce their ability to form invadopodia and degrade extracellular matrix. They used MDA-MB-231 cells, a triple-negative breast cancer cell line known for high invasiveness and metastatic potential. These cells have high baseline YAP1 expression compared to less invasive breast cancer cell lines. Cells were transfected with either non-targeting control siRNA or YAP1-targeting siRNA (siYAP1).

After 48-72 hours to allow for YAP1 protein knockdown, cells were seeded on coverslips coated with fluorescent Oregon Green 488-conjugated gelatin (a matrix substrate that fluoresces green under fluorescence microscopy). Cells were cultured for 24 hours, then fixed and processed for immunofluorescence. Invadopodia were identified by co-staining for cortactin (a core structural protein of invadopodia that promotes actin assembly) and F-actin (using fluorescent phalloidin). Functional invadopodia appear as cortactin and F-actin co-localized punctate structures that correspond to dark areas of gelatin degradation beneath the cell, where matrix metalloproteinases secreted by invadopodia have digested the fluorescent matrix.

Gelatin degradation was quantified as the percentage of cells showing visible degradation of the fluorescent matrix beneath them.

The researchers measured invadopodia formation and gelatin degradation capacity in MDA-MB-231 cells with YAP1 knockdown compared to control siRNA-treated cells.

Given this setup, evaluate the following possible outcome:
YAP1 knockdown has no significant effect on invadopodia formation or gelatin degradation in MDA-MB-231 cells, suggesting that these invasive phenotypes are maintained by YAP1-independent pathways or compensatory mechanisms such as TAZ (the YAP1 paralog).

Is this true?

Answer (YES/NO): NO